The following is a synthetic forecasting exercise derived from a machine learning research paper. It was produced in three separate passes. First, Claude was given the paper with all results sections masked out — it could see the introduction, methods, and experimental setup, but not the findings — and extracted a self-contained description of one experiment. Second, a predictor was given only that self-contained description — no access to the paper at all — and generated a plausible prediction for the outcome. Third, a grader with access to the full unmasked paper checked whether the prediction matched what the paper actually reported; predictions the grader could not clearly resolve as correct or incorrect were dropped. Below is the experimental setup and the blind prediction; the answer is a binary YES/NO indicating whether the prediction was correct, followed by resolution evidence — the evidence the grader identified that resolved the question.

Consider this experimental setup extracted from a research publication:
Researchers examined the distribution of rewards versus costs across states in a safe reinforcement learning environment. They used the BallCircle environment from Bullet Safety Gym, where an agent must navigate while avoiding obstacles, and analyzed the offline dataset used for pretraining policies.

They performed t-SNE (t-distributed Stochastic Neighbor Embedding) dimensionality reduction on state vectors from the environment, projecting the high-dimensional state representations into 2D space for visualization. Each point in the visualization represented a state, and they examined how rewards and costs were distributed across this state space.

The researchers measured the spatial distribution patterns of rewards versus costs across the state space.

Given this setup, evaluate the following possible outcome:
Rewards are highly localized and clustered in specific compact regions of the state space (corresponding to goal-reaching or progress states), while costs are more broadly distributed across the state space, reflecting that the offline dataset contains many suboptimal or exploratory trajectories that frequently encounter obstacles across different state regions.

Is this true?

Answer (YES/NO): NO